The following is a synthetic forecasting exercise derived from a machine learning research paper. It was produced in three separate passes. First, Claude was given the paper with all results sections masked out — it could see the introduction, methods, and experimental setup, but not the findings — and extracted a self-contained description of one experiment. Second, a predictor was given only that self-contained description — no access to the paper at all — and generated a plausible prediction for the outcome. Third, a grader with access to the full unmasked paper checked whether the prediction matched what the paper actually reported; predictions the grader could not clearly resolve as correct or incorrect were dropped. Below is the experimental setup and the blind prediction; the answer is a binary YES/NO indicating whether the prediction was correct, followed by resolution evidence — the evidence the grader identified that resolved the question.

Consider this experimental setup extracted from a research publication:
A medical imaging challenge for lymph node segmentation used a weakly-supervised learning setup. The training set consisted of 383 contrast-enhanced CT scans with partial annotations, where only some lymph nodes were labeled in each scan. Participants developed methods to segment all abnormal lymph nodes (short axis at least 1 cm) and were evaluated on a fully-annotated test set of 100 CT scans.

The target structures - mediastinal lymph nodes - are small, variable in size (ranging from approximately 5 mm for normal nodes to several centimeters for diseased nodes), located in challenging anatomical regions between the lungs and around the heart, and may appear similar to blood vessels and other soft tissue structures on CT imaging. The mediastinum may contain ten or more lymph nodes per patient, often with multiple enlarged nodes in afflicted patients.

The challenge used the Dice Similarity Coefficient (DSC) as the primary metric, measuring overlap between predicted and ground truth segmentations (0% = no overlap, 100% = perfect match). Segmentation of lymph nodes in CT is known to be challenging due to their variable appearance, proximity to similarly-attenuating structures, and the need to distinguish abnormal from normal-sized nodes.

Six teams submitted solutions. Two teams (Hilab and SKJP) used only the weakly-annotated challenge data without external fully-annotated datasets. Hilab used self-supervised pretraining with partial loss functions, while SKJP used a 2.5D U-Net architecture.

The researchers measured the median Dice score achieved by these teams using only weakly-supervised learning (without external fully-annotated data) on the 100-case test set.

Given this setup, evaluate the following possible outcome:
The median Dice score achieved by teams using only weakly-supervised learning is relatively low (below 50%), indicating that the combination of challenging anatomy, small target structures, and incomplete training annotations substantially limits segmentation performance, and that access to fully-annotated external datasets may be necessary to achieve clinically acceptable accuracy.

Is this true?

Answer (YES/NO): NO